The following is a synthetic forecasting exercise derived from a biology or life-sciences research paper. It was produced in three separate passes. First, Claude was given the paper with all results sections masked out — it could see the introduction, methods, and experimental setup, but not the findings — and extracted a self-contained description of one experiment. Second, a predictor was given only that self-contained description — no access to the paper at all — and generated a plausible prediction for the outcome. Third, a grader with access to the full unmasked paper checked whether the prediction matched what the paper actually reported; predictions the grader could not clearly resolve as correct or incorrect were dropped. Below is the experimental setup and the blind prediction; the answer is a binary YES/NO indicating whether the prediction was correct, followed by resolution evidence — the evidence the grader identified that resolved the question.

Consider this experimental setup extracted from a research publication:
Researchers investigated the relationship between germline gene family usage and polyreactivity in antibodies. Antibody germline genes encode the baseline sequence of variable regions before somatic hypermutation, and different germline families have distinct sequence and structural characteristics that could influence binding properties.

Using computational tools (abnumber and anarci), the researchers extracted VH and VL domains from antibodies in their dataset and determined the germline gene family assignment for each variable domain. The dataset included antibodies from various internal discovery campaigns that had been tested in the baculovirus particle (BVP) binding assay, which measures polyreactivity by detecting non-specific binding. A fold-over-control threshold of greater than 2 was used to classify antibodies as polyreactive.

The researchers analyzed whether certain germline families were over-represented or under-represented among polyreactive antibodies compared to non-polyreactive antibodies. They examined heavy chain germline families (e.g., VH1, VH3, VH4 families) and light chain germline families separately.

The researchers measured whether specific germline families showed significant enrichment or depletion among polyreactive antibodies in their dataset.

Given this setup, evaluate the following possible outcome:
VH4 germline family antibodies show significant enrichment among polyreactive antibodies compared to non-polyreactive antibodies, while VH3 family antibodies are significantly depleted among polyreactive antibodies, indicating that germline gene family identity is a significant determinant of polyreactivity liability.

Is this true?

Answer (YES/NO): NO